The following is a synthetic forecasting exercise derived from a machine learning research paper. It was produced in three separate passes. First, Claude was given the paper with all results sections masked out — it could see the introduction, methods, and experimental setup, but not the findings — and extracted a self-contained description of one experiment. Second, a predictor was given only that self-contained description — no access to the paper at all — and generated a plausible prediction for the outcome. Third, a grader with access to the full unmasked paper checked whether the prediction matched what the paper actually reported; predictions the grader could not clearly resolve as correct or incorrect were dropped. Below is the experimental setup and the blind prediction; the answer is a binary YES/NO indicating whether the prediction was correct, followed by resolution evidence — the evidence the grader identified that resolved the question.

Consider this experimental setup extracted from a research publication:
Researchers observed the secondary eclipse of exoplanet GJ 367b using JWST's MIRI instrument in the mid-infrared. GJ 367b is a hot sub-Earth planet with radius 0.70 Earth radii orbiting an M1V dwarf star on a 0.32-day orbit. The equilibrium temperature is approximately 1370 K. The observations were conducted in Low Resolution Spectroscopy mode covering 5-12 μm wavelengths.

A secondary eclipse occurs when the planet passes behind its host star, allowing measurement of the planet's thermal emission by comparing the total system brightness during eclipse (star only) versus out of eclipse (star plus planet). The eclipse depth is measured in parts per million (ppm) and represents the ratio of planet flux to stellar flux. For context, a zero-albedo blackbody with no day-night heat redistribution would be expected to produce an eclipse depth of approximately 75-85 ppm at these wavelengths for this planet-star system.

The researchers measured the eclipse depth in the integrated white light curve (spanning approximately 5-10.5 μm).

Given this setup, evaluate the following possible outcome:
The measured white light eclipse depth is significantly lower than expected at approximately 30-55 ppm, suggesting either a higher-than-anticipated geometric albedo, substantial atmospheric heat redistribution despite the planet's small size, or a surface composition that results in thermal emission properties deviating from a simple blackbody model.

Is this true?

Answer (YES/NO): NO